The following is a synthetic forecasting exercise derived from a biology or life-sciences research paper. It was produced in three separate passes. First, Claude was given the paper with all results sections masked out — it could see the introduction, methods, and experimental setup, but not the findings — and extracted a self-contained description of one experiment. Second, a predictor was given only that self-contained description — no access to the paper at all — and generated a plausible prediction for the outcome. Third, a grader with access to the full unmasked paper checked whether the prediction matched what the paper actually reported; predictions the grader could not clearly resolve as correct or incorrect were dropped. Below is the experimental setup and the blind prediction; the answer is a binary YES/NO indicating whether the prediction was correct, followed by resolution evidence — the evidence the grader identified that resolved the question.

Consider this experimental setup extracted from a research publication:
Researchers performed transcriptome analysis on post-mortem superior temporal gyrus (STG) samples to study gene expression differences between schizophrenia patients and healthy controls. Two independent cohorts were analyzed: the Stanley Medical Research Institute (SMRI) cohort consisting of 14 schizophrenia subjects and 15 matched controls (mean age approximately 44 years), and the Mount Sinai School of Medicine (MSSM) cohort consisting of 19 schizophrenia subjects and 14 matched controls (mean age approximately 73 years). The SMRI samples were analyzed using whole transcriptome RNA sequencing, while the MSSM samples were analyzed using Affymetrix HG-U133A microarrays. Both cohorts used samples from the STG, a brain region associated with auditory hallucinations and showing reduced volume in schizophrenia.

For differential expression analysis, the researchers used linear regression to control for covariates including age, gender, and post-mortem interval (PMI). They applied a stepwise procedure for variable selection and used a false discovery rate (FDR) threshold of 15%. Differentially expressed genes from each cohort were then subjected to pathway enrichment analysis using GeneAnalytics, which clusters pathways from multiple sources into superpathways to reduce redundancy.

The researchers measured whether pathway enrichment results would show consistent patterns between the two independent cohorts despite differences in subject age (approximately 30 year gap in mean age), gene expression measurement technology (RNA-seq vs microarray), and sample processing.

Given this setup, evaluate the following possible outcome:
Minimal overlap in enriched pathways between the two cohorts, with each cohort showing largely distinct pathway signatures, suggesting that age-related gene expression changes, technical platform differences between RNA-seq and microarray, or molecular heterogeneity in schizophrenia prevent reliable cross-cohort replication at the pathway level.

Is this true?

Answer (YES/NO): NO